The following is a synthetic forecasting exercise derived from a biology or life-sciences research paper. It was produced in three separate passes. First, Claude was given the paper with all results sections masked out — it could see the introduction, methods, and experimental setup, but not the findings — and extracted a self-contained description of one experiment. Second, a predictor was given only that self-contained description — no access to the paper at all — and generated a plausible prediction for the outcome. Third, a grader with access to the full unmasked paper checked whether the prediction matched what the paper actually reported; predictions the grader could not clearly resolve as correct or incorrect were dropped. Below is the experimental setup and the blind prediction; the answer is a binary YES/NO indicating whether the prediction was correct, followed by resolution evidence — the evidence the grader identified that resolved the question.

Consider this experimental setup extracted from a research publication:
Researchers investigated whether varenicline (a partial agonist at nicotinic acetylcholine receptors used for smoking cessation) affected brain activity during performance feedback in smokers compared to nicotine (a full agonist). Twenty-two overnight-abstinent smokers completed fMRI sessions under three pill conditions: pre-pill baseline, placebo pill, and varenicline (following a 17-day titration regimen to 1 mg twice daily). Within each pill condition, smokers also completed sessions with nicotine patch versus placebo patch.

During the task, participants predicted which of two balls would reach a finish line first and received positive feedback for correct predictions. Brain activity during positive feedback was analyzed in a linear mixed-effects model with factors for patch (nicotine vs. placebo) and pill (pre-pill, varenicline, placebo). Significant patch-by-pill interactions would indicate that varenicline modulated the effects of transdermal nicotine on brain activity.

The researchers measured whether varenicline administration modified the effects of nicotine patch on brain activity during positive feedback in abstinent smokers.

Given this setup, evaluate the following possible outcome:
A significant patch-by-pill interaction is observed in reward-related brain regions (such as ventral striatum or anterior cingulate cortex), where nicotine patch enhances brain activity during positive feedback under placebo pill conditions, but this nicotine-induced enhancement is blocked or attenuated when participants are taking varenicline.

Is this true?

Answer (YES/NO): NO